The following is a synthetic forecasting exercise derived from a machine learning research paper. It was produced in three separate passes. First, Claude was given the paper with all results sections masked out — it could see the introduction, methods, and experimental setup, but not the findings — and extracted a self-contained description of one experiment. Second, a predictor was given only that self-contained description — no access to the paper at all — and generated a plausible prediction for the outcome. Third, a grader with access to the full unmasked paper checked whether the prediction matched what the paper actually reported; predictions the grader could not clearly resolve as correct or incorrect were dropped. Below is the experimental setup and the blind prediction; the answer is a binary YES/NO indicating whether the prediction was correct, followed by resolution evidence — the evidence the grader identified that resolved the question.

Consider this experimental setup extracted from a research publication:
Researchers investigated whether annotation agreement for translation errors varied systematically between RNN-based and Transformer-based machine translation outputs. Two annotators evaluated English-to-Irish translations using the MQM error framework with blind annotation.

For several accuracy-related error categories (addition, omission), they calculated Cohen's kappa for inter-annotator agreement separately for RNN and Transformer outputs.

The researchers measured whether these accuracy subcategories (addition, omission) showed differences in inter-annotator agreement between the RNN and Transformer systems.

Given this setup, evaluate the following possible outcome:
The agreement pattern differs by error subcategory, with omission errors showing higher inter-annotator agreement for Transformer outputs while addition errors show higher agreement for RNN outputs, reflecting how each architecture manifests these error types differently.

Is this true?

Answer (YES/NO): NO